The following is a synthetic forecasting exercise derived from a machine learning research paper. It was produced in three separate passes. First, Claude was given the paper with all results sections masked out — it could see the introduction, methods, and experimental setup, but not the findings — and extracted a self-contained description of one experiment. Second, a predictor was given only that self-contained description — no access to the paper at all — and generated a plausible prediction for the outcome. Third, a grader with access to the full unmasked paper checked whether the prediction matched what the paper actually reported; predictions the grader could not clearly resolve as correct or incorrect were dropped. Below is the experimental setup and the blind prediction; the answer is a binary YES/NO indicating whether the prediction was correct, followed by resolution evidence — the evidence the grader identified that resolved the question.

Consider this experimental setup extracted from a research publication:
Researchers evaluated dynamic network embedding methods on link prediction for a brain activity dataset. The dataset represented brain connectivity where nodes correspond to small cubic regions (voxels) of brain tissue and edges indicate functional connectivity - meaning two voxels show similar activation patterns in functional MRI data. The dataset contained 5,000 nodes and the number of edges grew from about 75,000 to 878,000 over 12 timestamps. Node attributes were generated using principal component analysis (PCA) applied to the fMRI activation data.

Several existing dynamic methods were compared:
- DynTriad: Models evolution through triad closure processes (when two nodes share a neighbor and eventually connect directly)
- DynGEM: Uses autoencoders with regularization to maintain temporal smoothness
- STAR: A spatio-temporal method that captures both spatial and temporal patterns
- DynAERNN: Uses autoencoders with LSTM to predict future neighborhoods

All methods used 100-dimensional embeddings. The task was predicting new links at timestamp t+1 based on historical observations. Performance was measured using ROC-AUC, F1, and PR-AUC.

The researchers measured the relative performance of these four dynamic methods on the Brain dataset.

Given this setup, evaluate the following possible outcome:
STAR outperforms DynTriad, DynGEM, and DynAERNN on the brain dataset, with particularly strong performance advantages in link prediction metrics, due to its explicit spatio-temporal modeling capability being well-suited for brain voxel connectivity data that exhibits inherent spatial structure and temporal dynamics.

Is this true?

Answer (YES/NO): NO